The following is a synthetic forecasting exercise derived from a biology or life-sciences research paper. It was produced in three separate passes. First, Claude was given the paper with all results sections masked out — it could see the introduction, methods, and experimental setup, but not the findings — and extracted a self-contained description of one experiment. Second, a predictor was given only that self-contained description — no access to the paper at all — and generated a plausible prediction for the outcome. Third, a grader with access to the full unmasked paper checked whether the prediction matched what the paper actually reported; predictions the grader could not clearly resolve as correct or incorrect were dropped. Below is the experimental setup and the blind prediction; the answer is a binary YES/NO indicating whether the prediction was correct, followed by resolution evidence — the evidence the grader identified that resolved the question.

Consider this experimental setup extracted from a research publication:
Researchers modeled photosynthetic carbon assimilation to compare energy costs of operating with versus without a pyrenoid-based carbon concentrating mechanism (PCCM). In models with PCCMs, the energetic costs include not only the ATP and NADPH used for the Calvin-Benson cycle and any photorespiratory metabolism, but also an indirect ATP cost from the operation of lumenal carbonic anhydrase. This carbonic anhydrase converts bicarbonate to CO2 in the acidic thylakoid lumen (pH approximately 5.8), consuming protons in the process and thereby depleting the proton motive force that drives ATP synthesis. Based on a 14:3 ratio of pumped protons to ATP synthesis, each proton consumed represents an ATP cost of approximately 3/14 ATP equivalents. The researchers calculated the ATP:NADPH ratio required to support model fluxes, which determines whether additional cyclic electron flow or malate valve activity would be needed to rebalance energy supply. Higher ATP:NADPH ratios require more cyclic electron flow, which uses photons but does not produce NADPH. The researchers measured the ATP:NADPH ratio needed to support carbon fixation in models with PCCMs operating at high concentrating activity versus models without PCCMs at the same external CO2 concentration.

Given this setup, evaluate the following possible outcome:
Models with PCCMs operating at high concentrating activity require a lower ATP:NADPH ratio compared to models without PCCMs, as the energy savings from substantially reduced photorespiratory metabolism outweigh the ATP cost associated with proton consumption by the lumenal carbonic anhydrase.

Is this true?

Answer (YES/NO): NO